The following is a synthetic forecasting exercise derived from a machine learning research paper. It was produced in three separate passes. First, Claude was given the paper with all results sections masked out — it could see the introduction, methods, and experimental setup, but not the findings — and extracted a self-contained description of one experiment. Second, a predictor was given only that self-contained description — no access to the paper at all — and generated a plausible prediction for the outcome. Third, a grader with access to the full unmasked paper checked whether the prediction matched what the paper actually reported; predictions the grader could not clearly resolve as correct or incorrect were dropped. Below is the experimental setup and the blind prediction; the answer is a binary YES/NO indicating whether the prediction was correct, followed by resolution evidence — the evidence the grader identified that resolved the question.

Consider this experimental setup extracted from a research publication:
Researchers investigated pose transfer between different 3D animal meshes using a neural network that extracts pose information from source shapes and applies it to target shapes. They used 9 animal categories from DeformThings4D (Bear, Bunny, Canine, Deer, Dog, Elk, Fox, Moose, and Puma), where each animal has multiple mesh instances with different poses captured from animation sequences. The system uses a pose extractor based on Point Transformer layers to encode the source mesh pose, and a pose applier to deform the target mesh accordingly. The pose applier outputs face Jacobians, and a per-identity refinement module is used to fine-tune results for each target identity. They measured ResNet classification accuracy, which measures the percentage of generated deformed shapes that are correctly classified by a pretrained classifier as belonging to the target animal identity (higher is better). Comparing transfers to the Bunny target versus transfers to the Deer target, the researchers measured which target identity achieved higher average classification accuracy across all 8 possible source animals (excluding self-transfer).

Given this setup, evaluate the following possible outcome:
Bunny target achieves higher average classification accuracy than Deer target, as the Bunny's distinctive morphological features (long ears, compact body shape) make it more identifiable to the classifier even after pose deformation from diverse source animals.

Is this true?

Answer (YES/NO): NO